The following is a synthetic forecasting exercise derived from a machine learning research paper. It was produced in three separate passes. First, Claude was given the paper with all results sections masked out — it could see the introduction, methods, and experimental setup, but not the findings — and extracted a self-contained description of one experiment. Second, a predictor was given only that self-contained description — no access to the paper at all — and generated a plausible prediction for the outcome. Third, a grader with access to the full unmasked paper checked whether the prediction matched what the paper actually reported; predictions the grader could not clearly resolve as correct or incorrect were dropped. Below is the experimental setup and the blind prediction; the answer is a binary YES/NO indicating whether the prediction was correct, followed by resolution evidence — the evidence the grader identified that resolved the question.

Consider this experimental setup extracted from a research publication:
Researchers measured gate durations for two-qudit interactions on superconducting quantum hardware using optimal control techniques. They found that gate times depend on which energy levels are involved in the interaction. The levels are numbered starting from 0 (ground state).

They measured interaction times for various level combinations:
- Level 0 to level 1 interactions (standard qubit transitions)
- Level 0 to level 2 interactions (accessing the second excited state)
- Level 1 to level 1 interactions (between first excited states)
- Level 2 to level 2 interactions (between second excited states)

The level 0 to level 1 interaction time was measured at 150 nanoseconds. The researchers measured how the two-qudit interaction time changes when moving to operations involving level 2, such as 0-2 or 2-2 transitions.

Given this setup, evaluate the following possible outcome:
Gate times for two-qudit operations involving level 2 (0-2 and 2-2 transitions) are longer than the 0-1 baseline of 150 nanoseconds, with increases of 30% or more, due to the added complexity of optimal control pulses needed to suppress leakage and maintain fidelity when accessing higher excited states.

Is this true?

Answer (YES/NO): YES